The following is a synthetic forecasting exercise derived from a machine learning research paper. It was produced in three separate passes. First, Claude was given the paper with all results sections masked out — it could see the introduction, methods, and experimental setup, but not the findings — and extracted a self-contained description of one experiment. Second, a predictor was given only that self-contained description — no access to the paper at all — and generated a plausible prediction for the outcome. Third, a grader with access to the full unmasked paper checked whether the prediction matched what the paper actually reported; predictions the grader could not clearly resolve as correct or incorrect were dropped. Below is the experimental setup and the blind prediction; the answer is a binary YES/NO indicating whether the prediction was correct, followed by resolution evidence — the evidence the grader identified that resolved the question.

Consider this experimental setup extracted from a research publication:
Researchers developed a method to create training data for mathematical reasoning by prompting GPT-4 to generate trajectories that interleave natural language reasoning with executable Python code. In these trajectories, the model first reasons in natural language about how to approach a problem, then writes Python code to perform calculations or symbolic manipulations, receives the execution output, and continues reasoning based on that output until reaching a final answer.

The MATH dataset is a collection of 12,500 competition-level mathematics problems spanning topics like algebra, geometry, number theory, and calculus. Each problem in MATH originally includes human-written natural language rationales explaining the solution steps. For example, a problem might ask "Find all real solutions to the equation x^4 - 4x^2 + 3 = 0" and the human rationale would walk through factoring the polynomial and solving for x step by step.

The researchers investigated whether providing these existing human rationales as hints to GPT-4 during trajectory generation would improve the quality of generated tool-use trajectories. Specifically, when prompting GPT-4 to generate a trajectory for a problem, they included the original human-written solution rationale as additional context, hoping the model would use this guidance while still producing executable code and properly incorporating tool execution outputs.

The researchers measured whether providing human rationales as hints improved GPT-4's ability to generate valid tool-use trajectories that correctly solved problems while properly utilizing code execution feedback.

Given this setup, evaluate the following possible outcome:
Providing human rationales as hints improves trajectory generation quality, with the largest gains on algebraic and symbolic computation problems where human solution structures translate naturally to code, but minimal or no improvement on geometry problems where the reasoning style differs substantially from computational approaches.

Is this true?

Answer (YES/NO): NO